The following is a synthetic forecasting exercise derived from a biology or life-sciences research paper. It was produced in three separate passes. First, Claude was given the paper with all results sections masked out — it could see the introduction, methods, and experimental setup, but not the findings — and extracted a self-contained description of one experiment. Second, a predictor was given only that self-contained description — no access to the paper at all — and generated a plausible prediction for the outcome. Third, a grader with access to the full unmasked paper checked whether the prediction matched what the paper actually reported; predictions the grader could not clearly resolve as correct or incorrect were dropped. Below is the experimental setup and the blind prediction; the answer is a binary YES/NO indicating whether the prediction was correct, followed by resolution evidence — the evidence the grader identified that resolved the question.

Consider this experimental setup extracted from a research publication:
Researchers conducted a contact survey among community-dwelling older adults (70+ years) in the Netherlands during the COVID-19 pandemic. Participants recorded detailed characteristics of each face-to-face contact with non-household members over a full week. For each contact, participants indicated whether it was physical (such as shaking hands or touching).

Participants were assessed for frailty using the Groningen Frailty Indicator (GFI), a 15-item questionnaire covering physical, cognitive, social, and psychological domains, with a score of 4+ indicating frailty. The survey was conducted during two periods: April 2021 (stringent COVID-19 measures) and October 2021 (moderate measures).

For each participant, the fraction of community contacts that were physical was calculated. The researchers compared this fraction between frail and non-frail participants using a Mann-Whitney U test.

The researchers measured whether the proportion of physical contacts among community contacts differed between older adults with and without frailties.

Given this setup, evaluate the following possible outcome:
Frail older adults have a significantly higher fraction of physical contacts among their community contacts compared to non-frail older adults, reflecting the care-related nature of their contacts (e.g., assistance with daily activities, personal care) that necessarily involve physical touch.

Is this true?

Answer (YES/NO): YES